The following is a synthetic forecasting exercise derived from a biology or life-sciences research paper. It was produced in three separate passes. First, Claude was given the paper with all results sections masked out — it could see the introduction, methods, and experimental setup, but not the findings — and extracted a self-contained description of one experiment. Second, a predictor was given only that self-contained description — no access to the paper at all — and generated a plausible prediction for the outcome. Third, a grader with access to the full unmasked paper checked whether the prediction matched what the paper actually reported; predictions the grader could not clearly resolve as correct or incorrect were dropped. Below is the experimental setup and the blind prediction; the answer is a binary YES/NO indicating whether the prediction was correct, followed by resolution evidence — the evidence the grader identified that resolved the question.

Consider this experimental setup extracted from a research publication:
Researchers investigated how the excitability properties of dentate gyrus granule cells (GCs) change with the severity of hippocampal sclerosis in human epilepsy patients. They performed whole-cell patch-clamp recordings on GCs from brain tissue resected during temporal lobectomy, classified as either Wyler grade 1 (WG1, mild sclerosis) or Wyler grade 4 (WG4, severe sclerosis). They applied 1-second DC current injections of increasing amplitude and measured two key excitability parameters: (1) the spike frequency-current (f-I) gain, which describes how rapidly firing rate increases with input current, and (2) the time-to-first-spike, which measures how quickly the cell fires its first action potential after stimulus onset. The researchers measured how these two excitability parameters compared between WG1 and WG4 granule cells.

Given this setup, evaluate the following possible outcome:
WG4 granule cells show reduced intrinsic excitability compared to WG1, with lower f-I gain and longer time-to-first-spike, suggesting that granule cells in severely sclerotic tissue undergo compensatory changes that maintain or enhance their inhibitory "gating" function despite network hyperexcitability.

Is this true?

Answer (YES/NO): NO